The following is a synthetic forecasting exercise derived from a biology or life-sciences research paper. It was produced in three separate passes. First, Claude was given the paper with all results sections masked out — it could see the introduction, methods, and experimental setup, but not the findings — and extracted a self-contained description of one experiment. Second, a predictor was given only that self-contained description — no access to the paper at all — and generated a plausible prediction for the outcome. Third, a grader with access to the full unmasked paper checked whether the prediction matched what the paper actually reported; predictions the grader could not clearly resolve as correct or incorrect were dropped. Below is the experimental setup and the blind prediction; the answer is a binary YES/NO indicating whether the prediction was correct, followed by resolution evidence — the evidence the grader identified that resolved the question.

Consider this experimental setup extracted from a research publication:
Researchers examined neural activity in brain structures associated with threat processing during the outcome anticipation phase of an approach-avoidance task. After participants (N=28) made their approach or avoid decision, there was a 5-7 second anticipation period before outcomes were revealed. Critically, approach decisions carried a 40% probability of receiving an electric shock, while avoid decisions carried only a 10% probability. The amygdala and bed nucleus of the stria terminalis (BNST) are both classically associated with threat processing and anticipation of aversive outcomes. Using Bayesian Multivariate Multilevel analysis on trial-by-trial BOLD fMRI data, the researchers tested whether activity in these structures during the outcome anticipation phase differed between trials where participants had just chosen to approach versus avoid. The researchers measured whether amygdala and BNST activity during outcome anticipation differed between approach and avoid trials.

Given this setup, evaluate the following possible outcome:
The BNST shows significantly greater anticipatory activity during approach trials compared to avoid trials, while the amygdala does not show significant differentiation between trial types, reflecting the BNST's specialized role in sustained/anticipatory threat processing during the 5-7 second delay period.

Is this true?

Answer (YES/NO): NO